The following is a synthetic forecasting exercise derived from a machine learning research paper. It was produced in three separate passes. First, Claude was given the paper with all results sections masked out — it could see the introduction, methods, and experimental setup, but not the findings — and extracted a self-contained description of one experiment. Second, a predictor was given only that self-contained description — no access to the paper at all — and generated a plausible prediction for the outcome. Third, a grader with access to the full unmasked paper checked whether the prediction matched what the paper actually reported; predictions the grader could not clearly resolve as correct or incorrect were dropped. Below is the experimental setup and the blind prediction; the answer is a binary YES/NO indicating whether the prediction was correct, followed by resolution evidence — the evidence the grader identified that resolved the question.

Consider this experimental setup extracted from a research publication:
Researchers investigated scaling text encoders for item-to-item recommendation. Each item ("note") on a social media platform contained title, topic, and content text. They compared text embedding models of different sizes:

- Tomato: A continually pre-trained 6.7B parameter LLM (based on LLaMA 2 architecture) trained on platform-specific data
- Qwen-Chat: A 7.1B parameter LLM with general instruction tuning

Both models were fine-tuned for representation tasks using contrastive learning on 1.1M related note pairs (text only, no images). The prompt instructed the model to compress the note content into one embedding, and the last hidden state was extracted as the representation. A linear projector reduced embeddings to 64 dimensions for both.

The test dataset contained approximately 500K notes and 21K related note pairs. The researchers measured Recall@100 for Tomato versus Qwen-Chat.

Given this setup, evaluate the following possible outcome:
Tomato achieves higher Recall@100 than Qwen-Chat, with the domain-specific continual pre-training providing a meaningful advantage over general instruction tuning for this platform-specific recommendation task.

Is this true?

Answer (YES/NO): NO